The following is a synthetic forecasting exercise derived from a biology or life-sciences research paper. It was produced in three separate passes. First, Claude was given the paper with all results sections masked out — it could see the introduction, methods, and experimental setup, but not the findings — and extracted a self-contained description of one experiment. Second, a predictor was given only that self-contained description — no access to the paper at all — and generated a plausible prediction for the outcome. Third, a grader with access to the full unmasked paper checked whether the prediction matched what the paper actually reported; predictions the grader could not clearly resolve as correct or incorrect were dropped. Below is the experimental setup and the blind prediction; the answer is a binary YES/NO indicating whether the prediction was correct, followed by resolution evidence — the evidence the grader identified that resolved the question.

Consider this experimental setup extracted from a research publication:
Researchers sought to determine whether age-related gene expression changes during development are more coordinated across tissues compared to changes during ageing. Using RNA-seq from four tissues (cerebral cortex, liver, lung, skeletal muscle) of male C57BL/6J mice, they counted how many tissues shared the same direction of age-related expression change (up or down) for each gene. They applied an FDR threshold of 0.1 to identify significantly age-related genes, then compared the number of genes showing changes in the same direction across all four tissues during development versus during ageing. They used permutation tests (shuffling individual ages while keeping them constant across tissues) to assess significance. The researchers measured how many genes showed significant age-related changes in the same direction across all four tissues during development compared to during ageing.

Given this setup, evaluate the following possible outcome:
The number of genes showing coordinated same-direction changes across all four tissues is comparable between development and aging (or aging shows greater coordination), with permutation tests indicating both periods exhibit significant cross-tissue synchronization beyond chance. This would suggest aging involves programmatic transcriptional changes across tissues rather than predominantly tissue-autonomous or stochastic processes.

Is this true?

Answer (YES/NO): NO